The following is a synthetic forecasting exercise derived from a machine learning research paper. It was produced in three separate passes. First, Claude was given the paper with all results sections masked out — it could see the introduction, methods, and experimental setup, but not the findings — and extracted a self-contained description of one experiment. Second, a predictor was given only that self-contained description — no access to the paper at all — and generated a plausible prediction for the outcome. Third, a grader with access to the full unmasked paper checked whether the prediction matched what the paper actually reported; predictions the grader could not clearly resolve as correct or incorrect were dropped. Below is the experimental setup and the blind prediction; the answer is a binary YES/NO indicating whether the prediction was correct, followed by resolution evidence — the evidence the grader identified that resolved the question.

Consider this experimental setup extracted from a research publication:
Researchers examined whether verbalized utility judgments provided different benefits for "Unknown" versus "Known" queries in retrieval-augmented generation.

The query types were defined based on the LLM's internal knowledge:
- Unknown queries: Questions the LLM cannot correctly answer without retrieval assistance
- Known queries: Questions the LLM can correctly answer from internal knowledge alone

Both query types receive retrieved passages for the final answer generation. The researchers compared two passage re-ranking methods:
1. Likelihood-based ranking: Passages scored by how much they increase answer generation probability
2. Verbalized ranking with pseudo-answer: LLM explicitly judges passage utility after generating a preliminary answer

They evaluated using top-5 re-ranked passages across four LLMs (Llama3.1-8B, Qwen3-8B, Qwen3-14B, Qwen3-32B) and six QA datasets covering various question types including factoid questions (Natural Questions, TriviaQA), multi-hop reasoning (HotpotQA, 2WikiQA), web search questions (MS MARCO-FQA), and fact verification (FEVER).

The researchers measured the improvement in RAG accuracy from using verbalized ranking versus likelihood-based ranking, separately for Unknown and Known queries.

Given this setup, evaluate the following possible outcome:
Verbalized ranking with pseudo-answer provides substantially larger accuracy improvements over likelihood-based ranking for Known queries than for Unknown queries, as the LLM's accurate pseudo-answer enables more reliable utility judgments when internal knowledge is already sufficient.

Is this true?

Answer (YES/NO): NO